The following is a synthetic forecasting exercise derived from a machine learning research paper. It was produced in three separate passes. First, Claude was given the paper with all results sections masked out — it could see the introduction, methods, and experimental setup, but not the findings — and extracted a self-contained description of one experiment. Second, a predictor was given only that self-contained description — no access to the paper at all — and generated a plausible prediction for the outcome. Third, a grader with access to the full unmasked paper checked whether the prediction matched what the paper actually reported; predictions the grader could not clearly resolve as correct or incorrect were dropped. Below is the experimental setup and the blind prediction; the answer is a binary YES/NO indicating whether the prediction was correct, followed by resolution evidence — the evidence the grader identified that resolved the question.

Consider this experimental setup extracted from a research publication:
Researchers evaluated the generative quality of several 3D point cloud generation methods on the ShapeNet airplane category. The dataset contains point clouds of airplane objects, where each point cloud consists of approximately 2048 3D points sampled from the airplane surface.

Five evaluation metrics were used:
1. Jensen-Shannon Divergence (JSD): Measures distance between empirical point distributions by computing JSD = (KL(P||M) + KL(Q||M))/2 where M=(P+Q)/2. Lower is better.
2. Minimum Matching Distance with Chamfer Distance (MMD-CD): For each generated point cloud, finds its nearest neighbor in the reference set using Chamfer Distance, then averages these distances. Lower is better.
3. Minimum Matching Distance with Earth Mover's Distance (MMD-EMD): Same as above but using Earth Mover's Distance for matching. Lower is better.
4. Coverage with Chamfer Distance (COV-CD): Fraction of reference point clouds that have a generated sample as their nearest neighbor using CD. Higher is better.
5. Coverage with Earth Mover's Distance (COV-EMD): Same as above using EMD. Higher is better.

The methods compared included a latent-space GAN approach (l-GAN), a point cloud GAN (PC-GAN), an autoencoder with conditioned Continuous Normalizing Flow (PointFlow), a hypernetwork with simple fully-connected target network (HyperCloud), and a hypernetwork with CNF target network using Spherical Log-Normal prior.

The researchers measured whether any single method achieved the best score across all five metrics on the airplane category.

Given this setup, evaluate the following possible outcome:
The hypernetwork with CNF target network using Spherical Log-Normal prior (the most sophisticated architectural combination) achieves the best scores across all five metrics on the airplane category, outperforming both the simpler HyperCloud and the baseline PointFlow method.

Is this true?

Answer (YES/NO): NO